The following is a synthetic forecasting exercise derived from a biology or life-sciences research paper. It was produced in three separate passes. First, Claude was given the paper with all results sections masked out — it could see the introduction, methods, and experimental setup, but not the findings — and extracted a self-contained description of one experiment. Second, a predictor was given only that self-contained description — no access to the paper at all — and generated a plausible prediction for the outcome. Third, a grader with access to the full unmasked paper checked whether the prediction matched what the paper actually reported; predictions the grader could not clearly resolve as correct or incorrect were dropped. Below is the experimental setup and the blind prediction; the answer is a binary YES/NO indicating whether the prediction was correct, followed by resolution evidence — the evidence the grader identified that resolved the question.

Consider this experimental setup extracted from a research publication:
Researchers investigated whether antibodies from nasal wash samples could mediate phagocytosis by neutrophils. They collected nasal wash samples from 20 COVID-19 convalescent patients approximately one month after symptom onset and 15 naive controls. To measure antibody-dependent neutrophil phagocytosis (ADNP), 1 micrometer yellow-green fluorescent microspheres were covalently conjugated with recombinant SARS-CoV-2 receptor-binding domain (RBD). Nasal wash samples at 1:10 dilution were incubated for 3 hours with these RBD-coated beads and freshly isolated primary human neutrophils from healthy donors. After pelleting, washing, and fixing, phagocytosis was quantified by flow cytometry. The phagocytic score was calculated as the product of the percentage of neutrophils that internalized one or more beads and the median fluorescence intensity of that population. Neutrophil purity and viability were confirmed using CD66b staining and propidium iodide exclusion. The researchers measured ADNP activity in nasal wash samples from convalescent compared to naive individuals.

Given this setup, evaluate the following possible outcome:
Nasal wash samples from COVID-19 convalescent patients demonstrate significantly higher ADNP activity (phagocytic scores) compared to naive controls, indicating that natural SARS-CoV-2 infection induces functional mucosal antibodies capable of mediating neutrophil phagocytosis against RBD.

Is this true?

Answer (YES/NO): NO